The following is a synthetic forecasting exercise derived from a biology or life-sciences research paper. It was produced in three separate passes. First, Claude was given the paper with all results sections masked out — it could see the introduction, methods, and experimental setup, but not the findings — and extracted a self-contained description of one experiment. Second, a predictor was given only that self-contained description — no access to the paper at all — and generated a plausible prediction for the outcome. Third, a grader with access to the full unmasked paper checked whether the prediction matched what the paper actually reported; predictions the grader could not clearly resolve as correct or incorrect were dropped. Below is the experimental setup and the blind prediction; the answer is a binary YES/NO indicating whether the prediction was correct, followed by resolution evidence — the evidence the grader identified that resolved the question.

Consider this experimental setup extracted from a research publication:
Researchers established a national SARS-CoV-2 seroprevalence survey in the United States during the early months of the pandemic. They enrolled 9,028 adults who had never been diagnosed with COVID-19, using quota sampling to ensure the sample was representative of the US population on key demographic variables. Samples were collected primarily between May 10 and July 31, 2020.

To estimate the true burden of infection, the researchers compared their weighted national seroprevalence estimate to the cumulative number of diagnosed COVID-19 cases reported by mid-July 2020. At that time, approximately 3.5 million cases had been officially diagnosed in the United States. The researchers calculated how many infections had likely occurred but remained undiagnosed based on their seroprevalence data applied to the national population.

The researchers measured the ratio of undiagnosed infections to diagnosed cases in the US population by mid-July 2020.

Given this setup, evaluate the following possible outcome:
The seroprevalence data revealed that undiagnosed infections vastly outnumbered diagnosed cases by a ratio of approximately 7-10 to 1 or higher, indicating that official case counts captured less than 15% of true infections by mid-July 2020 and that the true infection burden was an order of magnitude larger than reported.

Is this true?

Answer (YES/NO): NO